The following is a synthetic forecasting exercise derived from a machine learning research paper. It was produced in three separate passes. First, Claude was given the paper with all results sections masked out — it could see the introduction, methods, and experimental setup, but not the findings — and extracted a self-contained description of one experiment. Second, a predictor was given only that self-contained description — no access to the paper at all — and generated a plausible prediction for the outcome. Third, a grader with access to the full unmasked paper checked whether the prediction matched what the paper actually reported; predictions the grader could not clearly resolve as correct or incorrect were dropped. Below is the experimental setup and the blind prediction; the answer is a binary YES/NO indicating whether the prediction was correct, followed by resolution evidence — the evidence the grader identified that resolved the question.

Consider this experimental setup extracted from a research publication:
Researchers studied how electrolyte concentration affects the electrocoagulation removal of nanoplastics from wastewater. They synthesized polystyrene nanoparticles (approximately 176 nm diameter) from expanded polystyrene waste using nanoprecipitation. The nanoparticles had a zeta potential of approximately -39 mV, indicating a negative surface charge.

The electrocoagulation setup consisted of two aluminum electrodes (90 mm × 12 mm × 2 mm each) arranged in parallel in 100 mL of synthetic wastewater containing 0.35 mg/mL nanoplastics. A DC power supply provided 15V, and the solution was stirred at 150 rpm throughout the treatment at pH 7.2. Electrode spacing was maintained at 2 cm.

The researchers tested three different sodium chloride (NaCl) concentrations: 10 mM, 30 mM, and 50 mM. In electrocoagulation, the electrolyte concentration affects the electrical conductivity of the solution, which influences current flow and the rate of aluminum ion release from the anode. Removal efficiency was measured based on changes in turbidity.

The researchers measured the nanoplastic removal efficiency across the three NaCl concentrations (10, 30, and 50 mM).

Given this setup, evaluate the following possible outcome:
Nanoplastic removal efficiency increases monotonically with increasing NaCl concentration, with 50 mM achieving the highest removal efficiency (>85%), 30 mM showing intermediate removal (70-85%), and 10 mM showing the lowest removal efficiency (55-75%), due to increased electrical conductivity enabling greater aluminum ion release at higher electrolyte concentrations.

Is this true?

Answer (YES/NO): NO